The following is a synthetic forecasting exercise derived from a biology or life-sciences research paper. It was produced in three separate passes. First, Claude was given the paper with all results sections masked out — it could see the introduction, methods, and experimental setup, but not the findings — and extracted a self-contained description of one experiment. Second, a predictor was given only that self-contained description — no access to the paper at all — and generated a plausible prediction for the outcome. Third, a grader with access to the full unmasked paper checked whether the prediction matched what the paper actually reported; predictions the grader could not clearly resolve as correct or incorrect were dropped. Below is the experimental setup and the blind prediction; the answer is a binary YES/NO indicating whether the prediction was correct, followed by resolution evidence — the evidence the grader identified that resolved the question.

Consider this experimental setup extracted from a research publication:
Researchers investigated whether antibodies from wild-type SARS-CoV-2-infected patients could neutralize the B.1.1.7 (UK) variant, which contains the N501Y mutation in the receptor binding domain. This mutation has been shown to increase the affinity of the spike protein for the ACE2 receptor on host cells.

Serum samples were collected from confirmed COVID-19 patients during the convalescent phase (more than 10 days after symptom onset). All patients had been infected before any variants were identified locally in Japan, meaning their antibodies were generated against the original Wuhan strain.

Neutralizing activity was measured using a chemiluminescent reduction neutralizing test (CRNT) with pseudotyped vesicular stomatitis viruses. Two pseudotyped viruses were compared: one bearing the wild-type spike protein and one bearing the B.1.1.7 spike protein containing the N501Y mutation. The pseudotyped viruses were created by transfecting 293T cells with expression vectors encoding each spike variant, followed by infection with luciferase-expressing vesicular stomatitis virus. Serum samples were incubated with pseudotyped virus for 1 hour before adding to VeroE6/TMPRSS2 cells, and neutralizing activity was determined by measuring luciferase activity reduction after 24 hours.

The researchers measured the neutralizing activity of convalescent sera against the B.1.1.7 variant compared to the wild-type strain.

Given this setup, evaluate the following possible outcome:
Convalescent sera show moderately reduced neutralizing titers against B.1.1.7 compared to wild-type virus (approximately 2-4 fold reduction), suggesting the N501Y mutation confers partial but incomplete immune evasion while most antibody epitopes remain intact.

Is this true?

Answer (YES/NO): NO